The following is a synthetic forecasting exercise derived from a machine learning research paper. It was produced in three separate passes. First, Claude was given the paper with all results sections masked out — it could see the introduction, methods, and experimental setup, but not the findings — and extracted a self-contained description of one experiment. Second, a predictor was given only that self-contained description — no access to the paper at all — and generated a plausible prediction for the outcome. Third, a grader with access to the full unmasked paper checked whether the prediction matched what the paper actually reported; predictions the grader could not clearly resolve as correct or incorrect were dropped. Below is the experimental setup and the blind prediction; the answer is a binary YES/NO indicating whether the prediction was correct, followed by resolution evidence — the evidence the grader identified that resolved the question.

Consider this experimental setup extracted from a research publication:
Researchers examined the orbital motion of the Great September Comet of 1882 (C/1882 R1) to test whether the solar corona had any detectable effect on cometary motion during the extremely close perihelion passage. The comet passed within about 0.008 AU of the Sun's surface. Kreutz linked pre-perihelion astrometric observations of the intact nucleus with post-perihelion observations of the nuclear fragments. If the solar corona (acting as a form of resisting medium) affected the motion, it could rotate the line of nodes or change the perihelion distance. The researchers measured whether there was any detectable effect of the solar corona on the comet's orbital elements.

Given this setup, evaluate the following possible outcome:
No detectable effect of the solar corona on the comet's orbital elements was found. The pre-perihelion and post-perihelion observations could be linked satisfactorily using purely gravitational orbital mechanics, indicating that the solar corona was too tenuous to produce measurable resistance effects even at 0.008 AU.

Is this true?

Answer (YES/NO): YES